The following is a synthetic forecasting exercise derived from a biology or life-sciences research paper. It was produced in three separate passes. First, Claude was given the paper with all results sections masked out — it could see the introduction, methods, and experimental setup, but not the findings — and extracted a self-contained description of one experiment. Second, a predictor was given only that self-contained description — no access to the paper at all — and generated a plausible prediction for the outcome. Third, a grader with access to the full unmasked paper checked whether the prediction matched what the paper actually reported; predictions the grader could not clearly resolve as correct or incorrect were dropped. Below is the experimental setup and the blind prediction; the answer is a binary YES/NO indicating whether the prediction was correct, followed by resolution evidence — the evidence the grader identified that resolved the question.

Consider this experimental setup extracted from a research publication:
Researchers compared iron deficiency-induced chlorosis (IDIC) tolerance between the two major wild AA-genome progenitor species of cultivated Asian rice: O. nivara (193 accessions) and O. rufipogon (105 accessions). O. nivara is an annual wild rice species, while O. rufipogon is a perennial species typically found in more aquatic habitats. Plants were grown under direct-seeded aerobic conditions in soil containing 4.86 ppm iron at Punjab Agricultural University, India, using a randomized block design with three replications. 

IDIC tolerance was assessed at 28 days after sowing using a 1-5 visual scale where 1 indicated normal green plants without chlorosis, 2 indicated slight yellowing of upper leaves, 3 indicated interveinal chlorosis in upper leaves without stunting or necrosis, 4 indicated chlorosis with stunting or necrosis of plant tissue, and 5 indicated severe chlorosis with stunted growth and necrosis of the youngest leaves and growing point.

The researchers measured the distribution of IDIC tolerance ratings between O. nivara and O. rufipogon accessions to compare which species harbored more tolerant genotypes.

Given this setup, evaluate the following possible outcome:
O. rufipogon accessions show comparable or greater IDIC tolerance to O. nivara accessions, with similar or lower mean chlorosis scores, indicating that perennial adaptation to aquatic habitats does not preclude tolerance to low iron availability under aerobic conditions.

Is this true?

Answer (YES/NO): YES